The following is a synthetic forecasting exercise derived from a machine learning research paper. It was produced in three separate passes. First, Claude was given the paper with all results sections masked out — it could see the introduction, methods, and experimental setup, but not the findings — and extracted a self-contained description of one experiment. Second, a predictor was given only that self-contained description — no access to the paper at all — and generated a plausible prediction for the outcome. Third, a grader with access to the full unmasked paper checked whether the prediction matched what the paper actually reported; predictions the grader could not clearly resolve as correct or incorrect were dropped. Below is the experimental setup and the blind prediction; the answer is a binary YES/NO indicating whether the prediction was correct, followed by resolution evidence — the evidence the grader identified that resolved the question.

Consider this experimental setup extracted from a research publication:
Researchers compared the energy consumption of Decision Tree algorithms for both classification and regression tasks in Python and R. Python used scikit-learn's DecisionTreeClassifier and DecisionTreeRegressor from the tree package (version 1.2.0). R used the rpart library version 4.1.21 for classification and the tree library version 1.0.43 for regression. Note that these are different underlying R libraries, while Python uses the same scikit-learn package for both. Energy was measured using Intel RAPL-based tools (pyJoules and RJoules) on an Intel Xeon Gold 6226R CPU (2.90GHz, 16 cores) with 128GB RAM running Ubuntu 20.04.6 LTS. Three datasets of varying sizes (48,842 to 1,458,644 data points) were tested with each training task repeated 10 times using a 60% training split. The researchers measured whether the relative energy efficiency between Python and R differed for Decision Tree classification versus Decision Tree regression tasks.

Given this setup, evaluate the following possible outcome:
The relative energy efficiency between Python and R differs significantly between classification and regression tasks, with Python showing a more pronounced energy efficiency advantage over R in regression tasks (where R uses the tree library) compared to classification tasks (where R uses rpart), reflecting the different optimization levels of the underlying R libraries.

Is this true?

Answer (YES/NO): NO